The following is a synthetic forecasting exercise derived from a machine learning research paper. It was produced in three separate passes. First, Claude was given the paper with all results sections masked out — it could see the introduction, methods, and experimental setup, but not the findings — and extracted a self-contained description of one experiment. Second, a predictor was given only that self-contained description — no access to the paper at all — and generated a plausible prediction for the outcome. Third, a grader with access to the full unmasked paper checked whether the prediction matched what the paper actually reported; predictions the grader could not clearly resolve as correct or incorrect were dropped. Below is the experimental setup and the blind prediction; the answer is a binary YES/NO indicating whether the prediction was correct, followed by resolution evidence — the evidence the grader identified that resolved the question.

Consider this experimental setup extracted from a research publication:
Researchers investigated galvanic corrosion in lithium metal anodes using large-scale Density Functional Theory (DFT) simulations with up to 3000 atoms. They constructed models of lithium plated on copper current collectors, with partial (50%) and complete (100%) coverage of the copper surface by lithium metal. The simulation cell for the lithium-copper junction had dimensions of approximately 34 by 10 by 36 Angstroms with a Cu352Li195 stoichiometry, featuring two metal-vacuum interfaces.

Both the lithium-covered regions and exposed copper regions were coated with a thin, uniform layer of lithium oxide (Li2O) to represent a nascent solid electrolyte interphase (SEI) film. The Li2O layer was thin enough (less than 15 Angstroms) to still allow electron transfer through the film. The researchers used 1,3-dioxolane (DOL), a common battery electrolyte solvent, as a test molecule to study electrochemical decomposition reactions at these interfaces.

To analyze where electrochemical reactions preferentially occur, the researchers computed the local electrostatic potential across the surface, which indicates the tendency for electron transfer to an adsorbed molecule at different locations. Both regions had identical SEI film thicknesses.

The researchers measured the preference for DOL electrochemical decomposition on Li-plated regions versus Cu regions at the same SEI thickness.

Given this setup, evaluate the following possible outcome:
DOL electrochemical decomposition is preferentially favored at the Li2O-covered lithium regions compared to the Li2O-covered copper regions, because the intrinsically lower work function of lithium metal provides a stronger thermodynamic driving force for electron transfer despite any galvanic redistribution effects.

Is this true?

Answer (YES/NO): YES